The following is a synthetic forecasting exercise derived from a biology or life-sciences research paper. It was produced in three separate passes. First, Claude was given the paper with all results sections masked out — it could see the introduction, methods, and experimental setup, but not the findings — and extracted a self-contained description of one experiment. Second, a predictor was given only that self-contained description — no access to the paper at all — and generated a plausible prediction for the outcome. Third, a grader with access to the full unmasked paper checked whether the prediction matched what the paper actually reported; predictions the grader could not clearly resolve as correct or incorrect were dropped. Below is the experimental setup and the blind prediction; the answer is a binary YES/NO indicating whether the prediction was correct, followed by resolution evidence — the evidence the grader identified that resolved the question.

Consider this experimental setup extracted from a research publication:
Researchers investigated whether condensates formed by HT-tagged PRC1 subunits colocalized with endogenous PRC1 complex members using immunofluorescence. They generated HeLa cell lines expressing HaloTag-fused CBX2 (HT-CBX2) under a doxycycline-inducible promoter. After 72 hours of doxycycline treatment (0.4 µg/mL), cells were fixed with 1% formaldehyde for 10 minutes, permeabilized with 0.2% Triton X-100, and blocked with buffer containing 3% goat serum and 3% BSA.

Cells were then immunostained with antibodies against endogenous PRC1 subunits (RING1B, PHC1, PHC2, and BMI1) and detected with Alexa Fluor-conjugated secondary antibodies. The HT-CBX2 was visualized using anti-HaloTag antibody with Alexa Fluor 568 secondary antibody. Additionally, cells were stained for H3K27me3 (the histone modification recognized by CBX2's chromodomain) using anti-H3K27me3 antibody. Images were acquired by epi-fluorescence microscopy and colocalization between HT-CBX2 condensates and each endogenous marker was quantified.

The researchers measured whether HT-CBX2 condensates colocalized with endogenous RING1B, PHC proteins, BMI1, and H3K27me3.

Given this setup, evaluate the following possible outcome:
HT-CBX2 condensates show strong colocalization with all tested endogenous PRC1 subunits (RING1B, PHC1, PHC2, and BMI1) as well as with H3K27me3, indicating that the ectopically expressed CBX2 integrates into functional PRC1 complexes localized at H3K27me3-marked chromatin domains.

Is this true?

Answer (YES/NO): YES